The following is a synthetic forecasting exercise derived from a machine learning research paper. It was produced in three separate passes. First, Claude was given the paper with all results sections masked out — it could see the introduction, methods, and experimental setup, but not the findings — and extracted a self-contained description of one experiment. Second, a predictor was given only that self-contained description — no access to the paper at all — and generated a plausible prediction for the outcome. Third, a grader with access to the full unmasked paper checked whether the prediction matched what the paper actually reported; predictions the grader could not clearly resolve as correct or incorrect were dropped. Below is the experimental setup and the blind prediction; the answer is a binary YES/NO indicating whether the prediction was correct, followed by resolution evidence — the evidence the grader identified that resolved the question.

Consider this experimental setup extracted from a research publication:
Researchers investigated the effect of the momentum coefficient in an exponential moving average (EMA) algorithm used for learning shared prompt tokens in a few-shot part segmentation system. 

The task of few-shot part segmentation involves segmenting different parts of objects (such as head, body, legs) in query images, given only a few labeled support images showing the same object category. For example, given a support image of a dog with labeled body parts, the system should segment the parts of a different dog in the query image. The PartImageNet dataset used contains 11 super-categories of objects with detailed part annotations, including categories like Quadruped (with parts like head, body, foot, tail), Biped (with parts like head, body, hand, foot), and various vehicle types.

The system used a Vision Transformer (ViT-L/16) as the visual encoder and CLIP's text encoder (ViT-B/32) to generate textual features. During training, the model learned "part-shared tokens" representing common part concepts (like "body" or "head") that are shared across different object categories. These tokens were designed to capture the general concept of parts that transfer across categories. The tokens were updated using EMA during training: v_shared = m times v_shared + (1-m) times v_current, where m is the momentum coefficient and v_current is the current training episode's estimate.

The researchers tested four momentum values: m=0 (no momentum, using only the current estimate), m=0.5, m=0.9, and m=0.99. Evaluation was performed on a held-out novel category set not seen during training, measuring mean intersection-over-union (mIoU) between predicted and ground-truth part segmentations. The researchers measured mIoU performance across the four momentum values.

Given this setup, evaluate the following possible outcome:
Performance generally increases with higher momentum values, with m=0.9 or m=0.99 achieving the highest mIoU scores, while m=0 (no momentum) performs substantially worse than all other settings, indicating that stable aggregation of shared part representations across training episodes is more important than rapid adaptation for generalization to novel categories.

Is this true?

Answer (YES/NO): NO